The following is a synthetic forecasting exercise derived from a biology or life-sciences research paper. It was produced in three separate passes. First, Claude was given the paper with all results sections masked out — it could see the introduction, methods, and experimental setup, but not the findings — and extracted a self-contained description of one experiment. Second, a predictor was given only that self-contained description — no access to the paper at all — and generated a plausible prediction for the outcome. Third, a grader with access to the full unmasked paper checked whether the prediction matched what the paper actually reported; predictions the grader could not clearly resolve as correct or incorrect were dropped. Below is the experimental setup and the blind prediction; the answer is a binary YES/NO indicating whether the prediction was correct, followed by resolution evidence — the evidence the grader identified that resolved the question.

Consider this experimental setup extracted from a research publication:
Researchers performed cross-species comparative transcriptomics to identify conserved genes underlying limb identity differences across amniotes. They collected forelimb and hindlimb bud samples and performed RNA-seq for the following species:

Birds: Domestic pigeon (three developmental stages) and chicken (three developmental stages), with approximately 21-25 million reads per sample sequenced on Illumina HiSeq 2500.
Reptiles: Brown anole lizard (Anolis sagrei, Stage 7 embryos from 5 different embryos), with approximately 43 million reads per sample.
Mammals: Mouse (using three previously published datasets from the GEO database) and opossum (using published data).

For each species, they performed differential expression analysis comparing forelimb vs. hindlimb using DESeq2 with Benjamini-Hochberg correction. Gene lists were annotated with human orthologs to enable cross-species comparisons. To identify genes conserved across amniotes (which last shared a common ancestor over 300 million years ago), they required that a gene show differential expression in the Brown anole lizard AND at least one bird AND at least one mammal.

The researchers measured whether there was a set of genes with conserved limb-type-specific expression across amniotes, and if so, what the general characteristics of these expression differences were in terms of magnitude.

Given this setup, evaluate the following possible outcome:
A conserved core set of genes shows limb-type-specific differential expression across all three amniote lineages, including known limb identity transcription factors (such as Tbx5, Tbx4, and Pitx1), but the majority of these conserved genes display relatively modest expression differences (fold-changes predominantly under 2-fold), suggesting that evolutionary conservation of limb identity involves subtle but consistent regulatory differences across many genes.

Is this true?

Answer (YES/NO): YES